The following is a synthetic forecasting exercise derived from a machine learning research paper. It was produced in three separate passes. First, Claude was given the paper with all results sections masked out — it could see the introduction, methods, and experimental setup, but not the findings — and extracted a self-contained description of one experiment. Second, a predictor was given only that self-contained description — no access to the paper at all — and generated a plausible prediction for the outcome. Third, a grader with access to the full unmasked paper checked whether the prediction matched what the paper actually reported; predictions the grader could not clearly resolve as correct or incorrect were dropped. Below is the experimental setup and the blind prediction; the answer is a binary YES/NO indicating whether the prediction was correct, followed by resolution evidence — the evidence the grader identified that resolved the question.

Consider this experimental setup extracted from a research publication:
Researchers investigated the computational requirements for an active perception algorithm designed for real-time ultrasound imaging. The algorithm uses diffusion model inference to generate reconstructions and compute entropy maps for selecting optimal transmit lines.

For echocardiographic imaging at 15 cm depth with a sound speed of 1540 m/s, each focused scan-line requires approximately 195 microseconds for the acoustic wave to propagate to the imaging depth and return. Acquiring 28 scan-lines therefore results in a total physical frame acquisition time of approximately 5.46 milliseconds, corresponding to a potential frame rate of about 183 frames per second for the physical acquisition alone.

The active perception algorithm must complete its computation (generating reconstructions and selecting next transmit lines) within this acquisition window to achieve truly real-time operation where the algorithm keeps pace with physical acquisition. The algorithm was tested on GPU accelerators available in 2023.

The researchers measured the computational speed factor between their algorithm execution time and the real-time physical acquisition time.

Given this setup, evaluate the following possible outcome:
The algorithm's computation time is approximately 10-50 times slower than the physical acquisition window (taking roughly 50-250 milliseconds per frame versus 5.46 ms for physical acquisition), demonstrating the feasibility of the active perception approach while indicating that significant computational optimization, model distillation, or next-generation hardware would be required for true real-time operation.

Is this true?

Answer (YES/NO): NO